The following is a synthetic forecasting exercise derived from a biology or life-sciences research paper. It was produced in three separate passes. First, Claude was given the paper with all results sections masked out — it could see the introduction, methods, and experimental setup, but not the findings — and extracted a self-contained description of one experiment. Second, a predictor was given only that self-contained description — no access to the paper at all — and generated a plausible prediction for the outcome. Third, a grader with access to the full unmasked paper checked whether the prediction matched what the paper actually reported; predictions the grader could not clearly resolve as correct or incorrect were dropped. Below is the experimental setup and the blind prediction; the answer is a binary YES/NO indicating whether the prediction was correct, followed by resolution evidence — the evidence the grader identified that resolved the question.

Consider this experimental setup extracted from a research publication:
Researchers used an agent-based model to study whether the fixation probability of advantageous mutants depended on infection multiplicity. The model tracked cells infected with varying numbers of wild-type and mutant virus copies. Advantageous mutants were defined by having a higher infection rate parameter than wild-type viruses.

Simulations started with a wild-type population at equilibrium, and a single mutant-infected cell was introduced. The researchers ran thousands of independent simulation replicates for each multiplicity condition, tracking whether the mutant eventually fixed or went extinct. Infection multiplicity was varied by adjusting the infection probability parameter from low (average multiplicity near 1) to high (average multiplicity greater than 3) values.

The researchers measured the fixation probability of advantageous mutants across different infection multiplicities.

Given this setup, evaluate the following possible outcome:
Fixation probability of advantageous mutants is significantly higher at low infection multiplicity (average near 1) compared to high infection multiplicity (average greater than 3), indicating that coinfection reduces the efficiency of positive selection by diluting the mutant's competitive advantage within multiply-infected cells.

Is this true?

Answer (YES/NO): NO